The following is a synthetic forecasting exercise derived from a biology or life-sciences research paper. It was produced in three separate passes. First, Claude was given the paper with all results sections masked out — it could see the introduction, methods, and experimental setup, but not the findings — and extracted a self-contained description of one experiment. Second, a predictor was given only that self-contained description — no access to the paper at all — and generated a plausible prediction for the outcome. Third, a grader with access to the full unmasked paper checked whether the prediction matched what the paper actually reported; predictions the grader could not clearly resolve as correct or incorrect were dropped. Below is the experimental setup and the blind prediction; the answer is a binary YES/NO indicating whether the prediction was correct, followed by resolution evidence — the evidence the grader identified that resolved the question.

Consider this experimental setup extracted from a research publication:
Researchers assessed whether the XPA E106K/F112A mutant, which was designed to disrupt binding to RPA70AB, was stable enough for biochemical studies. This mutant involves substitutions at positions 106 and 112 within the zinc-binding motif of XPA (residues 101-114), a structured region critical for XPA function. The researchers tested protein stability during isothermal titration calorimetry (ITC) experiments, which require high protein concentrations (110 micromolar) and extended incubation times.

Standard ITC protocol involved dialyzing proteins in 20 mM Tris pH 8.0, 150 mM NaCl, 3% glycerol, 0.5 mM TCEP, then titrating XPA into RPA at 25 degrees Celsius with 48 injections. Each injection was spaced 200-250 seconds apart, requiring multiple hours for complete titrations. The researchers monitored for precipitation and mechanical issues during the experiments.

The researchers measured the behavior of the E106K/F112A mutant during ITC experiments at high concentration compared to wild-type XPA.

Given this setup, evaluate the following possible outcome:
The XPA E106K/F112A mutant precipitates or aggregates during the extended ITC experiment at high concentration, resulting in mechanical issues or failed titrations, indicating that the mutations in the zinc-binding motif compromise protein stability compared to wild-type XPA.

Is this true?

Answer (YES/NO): YES